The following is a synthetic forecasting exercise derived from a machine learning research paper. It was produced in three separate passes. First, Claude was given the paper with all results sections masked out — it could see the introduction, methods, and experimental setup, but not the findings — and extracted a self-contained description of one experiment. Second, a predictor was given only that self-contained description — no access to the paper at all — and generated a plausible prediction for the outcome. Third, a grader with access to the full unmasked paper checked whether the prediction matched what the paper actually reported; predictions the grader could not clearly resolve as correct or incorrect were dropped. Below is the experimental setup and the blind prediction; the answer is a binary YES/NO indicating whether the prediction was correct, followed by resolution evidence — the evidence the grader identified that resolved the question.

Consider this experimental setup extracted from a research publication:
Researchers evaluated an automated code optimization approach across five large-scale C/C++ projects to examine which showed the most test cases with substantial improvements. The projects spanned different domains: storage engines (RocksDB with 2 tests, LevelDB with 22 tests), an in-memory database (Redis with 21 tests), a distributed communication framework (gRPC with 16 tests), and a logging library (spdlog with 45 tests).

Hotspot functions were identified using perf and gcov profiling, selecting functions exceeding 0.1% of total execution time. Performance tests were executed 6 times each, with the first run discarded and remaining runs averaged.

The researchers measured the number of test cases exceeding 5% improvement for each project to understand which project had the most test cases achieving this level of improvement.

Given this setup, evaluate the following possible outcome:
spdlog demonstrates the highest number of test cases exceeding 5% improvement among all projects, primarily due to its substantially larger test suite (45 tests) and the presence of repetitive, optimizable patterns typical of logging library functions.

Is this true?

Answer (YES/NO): YES